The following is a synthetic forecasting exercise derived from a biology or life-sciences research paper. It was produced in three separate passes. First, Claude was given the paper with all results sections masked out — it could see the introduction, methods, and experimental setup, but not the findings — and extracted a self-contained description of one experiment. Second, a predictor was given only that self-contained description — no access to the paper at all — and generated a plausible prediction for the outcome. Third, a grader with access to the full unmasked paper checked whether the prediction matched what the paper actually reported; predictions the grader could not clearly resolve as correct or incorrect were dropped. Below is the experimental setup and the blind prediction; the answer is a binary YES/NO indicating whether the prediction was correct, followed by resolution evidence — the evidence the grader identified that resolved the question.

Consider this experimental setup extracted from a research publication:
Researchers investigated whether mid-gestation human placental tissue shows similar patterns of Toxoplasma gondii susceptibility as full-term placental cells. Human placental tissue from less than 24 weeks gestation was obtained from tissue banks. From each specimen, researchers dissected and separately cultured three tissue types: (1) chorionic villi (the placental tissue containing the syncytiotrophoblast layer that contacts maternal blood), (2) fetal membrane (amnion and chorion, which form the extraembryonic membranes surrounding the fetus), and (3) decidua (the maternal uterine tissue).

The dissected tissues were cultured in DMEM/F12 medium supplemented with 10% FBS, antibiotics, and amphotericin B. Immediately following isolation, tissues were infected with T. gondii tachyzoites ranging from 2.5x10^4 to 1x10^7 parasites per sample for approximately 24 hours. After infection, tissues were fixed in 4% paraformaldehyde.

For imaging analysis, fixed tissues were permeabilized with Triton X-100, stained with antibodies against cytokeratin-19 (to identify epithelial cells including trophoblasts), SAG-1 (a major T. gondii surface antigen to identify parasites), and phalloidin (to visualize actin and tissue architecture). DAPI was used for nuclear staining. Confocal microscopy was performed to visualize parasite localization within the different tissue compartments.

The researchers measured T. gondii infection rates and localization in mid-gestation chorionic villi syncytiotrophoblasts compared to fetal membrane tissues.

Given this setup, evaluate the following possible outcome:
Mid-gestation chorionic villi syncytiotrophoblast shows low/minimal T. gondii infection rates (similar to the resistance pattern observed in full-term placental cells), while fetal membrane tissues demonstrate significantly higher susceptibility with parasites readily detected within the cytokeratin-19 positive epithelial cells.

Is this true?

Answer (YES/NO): YES